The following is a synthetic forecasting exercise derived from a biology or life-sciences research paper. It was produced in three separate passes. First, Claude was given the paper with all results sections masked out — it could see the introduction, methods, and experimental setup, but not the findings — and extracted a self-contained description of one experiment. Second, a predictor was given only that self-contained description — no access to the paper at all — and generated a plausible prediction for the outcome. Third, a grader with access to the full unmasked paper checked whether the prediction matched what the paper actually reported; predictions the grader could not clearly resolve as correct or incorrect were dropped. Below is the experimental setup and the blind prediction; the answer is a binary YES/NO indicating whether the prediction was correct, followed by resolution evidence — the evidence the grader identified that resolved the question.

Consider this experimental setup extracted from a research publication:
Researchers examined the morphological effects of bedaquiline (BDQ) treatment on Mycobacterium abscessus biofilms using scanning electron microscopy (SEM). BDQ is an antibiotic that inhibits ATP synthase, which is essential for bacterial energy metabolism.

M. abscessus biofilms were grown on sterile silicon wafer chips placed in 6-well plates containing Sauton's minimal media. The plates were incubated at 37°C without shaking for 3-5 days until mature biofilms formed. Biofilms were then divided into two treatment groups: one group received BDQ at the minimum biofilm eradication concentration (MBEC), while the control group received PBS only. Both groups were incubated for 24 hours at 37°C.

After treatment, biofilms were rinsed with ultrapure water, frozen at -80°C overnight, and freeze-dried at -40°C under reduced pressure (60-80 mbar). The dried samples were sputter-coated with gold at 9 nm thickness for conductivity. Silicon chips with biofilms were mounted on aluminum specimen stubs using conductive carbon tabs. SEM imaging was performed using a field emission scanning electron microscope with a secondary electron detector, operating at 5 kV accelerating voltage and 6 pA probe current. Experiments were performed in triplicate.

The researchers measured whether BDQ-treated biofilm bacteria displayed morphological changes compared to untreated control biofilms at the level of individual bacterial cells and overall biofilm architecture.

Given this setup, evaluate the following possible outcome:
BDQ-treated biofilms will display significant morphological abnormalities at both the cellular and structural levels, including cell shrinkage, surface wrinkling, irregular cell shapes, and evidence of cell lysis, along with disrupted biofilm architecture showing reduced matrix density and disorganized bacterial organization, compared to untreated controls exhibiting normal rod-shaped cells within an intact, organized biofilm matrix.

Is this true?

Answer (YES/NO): NO